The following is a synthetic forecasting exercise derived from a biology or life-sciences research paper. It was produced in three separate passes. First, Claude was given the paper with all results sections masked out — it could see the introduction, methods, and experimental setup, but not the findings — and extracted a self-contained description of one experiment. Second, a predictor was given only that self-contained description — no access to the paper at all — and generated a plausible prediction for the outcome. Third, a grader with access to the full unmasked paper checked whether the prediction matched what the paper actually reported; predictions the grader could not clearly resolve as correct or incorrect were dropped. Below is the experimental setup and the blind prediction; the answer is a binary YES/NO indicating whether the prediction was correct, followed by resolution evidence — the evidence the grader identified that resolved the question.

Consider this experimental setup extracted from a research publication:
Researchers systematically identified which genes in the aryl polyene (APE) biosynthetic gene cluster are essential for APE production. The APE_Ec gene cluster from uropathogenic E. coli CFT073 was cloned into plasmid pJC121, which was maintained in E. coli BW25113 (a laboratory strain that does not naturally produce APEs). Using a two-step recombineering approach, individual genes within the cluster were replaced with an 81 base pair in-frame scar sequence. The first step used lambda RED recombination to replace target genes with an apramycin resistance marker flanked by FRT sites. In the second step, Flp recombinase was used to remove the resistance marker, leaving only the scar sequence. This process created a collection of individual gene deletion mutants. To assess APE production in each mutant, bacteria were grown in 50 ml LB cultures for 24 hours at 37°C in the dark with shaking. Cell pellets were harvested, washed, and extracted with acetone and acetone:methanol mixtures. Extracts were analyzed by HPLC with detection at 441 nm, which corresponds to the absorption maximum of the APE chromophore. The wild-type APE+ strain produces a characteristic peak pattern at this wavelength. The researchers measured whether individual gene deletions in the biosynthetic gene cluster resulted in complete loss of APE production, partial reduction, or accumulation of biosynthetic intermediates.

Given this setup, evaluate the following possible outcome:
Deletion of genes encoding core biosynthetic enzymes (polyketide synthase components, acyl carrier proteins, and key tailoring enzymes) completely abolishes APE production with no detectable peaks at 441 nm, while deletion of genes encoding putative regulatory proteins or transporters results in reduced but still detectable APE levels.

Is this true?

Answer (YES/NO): NO